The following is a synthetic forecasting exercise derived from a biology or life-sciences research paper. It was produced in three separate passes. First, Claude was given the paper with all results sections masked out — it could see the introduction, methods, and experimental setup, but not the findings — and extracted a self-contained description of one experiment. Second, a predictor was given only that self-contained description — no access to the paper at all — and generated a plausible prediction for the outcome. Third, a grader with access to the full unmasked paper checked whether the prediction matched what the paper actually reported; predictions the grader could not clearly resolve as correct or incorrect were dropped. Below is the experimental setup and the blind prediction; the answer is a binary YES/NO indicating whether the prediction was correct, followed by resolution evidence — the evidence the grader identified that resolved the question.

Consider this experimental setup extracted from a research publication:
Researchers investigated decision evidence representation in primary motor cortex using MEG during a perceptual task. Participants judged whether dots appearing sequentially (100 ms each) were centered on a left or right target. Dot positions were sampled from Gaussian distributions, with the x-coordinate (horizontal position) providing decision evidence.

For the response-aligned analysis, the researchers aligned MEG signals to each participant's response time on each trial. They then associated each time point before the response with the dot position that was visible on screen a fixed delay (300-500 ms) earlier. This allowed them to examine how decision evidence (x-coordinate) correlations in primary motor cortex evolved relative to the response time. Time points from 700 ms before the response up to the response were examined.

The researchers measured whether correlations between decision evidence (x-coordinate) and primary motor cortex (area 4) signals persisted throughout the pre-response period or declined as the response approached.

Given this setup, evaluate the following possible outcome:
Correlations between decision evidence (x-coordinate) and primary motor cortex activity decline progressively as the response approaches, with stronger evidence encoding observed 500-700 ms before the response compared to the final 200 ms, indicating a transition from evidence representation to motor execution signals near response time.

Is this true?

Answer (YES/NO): NO